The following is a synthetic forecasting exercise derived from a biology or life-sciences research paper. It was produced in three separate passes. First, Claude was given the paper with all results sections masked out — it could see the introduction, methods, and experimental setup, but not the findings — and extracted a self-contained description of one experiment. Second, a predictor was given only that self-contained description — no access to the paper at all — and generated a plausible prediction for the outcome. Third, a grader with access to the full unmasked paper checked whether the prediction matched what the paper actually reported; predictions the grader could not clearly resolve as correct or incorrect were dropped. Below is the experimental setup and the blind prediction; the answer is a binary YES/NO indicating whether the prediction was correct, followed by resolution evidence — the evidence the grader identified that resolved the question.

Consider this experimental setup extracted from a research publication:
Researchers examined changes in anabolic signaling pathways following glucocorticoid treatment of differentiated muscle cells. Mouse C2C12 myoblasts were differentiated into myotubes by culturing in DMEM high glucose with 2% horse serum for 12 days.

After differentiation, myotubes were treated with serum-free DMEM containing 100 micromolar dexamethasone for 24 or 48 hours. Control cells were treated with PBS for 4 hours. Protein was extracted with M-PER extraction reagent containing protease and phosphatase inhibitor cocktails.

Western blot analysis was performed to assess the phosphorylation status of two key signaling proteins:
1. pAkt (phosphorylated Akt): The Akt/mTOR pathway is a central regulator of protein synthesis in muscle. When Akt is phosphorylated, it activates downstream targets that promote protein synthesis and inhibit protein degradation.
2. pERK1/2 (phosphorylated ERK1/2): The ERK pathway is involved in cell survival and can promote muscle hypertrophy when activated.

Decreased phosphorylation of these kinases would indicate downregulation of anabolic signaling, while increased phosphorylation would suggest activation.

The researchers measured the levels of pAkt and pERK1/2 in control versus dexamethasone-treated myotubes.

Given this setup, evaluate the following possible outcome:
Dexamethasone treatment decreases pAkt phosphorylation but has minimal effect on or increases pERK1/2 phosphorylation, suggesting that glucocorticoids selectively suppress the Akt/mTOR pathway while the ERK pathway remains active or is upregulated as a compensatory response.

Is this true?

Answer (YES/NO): NO